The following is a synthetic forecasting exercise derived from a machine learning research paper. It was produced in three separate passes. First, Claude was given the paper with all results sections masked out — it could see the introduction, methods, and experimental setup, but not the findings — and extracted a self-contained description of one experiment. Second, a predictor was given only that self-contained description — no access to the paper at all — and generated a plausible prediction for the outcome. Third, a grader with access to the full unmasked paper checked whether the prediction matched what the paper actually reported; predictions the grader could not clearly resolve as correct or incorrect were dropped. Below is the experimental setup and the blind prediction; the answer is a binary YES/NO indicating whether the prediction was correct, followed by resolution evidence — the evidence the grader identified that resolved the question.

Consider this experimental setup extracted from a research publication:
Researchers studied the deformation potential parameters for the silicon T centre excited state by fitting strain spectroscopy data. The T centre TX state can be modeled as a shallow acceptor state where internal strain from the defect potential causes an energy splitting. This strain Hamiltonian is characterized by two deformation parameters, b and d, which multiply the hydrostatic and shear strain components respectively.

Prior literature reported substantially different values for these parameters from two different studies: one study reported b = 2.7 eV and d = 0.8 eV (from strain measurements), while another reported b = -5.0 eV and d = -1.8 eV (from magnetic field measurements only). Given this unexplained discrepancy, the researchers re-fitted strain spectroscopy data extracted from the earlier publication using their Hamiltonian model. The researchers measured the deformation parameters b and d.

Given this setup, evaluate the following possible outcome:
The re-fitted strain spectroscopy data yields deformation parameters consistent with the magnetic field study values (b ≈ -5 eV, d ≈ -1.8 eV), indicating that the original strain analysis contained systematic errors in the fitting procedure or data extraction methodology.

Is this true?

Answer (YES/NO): NO